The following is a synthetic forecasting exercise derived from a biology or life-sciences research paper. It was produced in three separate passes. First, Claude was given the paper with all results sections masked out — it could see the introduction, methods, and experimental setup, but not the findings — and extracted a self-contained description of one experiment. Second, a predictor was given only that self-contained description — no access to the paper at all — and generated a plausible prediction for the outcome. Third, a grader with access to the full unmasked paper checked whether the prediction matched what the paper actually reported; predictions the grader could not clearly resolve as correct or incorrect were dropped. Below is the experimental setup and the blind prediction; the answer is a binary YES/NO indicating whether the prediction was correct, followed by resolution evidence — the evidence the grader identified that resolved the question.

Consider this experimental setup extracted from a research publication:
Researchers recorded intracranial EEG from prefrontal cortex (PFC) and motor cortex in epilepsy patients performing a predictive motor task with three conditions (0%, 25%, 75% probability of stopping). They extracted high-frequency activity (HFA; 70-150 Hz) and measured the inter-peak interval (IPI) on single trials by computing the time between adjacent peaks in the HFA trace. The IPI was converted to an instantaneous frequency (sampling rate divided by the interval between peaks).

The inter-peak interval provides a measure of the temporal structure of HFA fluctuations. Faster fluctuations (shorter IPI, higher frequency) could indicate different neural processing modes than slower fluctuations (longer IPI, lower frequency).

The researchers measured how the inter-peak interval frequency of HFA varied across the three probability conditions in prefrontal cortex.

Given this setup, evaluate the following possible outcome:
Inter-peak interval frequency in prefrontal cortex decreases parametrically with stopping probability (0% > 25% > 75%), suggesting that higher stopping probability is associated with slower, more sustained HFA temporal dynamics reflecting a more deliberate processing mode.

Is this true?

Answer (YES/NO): YES